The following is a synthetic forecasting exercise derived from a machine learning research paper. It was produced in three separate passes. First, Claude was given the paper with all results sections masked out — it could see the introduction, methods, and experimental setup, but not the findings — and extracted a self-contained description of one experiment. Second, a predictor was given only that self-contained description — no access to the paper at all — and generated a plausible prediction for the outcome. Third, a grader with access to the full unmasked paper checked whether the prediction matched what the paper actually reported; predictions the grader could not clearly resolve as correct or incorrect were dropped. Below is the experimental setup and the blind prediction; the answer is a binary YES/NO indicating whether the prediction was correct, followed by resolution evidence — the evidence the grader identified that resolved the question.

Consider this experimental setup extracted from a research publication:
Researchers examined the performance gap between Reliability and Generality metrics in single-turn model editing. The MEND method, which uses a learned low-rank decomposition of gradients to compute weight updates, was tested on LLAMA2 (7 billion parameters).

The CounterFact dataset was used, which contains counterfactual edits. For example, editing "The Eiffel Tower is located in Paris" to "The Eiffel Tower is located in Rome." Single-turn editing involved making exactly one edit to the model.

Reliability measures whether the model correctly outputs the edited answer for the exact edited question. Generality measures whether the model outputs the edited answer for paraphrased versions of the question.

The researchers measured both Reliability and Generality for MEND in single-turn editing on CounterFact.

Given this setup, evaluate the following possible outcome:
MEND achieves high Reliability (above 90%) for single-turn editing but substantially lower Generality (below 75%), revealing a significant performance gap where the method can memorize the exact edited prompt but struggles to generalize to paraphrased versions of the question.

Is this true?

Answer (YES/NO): NO